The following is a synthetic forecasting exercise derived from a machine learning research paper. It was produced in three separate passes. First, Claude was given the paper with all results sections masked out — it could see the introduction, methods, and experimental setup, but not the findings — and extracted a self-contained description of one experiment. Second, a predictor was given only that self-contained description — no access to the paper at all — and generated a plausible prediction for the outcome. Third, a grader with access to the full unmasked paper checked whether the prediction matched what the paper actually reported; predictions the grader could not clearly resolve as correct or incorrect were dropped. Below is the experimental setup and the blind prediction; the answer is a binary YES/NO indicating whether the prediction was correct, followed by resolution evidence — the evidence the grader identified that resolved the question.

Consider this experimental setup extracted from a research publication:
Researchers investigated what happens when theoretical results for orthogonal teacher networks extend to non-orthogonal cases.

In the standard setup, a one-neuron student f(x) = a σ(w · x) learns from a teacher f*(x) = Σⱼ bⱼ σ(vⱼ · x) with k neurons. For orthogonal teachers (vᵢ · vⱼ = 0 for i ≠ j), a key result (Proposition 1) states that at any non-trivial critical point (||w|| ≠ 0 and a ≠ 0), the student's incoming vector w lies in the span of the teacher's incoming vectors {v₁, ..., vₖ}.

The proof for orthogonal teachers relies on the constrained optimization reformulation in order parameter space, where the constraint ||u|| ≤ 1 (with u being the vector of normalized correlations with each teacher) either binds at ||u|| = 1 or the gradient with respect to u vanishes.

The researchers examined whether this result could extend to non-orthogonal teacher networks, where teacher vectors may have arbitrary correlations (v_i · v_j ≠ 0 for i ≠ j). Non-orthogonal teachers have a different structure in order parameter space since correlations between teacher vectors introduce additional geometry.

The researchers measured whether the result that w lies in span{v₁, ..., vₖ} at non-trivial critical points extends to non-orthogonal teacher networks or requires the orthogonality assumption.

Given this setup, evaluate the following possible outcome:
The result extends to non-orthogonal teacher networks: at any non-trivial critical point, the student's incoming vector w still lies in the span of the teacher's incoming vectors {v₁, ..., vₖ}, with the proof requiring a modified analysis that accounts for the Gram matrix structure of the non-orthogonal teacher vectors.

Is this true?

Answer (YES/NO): YES